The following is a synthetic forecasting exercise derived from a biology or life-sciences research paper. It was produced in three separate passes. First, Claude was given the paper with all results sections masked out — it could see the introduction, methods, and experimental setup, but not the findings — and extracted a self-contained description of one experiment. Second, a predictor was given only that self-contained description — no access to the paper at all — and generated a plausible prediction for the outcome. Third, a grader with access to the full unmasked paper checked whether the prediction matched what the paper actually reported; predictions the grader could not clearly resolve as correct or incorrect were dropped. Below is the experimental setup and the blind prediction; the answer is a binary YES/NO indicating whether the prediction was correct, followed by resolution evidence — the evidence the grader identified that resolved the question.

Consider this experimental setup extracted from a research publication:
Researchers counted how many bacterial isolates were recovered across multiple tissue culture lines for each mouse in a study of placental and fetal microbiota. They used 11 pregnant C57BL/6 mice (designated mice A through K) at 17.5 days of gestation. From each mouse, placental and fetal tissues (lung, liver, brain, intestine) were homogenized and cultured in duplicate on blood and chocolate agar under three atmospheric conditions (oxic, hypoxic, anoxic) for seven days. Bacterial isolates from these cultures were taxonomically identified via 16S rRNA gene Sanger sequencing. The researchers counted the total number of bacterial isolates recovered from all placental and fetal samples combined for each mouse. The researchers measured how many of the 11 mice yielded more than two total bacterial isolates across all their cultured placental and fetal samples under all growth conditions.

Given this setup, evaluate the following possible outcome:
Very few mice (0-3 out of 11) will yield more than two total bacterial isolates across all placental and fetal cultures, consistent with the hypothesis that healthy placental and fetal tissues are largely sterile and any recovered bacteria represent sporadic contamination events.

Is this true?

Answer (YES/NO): YES